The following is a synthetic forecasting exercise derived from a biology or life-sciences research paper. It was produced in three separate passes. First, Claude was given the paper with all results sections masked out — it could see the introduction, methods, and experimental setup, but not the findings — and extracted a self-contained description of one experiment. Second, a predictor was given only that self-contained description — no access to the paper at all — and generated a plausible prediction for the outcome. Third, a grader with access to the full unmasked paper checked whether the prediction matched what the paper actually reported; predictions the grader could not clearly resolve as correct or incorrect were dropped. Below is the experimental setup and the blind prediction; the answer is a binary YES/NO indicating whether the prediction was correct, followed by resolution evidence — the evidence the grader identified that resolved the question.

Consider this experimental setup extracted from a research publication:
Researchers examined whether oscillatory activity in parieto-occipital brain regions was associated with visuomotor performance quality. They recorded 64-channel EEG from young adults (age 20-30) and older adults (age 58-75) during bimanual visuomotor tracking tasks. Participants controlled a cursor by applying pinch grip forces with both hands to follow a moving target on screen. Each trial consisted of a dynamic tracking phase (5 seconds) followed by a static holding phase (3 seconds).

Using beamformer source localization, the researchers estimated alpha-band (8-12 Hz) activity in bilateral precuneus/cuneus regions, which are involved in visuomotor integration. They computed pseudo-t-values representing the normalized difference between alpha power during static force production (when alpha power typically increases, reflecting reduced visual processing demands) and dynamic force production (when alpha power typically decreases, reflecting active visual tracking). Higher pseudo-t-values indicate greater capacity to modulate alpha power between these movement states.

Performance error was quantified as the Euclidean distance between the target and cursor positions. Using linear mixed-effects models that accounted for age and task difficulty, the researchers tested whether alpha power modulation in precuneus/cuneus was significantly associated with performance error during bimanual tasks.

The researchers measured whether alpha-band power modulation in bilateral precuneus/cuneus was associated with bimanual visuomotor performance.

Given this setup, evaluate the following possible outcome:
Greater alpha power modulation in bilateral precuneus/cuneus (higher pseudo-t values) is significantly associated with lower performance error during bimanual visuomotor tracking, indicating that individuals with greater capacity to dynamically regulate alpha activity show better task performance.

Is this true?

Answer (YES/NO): YES